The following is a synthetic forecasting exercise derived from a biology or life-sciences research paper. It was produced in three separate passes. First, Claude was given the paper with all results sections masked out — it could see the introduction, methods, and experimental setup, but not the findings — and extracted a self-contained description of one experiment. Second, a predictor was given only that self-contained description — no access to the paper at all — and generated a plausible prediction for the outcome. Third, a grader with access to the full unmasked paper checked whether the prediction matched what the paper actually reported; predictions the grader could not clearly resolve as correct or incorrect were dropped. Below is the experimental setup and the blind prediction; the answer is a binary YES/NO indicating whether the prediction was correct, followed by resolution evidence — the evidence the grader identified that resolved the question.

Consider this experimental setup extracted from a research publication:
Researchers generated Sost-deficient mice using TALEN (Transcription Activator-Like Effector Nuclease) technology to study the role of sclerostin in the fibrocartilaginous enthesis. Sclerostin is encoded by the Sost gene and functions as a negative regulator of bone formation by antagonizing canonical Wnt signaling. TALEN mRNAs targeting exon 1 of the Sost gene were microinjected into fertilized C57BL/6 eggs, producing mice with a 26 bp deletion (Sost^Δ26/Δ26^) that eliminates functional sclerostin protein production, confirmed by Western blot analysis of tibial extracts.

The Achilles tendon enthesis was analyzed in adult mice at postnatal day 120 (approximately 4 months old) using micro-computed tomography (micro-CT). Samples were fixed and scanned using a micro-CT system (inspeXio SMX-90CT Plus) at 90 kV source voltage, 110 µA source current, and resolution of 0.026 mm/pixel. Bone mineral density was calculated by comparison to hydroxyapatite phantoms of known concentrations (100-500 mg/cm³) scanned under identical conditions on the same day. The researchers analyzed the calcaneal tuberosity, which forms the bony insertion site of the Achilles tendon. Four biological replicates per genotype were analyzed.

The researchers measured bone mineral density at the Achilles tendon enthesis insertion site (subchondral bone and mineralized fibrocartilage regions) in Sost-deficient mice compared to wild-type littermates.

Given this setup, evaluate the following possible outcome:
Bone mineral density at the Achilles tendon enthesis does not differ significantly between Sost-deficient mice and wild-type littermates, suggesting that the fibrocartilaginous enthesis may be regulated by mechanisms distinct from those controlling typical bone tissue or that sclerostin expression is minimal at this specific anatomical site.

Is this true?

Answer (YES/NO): NO